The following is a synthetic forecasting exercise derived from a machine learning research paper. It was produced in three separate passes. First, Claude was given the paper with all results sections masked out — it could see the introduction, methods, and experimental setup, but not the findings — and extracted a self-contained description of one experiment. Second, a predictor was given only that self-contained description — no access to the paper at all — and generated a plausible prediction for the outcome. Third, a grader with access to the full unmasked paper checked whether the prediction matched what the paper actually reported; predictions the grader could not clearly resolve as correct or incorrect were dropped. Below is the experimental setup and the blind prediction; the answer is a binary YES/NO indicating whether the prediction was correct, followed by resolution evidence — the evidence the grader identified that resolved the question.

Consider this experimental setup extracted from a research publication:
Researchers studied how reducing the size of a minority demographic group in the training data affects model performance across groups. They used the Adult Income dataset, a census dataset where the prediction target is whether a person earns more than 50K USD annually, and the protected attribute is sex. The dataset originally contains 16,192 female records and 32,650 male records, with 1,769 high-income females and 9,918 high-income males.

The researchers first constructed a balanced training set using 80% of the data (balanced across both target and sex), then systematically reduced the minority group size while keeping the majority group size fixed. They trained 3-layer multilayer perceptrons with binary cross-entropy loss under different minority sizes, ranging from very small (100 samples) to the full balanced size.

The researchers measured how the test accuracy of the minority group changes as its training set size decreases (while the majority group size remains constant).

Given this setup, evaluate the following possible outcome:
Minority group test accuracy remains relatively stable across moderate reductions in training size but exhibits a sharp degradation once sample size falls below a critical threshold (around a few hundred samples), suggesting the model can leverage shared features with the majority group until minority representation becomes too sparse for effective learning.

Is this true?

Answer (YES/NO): NO